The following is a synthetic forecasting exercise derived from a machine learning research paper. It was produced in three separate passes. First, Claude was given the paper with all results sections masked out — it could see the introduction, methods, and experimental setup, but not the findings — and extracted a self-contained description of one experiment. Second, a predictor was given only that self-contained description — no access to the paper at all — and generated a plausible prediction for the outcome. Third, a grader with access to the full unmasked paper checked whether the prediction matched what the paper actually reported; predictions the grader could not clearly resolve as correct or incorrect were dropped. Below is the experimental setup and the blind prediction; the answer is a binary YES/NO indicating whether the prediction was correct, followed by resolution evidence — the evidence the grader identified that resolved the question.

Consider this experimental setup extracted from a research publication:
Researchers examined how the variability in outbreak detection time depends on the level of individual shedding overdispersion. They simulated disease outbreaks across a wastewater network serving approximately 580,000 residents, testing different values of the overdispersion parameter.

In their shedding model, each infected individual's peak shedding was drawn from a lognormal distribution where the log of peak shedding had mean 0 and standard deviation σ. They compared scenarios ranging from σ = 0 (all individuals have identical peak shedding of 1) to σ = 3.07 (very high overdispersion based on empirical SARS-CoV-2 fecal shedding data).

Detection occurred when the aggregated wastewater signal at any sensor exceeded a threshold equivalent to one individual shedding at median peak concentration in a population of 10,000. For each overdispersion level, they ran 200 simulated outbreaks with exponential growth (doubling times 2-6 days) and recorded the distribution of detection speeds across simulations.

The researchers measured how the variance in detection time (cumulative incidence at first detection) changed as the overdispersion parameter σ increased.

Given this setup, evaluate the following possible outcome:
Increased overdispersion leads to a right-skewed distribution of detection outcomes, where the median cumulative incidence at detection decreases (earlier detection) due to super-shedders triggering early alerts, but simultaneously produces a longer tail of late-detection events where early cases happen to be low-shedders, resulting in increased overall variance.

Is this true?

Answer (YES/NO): NO